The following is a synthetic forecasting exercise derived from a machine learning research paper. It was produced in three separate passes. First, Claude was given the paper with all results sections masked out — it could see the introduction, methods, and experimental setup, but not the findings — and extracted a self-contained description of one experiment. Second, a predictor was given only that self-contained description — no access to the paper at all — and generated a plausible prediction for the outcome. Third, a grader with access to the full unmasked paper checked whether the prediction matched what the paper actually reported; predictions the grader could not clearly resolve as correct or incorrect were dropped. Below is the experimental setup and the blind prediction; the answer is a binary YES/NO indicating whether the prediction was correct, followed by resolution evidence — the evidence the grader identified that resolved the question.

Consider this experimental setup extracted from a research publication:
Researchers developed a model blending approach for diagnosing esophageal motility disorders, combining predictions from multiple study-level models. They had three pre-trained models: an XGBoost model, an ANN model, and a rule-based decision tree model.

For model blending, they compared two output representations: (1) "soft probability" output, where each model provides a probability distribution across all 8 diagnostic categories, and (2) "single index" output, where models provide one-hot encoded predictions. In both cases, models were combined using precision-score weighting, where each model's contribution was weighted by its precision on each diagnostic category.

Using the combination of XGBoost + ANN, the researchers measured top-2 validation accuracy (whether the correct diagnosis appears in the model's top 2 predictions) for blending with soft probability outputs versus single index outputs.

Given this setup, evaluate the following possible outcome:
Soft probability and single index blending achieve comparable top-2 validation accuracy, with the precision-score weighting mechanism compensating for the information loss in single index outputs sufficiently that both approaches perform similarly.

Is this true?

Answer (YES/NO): NO